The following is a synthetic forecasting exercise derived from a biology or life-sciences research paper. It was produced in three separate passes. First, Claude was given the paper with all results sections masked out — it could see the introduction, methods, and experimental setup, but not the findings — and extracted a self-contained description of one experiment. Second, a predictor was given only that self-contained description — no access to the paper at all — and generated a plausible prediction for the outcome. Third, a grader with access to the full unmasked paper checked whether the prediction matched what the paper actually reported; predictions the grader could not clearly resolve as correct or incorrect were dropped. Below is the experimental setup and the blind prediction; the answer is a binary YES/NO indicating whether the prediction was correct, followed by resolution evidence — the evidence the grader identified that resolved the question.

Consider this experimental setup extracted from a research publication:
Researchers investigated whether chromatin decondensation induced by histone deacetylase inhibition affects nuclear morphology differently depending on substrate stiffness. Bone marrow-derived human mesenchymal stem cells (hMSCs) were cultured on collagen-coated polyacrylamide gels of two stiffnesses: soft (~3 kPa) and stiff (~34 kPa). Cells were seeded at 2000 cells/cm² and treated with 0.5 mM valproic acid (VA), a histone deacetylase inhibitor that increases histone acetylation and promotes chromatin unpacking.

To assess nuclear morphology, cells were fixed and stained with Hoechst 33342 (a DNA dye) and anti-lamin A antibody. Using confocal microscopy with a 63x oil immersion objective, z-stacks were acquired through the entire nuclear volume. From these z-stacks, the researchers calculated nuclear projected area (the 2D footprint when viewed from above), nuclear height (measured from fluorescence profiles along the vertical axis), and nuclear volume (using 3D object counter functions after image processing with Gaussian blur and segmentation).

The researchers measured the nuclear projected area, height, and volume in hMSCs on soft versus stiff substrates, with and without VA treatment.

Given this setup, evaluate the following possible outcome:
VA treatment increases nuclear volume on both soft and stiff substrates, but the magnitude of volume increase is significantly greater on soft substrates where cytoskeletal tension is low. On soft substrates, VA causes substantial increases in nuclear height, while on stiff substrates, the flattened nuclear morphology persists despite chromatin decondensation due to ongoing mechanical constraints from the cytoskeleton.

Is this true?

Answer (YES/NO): NO